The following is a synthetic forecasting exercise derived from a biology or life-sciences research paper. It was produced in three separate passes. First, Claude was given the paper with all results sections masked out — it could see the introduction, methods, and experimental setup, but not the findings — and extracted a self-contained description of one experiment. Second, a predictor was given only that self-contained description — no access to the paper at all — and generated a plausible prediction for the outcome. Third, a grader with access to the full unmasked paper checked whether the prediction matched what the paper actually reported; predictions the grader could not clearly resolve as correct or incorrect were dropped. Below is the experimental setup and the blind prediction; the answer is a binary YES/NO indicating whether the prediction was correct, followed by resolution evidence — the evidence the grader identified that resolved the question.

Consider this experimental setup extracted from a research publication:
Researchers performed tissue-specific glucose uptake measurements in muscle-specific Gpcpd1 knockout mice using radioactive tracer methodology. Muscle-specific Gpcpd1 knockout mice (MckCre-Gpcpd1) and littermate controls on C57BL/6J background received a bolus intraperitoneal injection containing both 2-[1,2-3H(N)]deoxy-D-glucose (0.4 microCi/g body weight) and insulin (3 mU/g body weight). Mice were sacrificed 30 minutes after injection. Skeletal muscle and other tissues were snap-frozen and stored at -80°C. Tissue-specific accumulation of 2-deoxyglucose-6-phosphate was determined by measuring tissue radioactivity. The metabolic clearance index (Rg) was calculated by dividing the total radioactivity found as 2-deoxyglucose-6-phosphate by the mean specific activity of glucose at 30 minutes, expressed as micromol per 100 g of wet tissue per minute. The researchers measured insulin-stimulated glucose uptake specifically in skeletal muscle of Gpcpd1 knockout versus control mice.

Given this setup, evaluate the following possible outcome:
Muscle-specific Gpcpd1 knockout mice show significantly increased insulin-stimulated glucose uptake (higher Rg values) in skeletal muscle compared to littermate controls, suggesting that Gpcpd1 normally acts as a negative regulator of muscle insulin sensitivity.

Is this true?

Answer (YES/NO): NO